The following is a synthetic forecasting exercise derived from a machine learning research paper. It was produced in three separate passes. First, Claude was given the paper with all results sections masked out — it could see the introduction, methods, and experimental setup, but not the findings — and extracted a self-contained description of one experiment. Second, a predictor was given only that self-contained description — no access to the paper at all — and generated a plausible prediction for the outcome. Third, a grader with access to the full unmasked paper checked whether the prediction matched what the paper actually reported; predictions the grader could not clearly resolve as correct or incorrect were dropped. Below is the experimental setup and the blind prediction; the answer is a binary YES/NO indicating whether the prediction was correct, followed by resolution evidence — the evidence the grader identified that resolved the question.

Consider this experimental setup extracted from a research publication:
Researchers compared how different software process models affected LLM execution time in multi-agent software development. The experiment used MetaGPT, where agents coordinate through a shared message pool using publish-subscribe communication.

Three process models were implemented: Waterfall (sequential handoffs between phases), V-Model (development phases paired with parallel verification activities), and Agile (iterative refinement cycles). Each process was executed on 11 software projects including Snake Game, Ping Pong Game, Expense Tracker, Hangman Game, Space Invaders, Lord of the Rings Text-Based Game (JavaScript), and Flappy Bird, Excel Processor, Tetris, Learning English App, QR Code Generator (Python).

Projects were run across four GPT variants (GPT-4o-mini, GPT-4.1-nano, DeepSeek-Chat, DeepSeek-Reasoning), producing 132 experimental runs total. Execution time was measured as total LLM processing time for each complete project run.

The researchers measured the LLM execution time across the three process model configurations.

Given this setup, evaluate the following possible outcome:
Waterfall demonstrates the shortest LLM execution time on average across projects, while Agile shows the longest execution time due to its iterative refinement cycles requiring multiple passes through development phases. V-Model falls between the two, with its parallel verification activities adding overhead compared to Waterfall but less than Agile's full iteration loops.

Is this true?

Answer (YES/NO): YES